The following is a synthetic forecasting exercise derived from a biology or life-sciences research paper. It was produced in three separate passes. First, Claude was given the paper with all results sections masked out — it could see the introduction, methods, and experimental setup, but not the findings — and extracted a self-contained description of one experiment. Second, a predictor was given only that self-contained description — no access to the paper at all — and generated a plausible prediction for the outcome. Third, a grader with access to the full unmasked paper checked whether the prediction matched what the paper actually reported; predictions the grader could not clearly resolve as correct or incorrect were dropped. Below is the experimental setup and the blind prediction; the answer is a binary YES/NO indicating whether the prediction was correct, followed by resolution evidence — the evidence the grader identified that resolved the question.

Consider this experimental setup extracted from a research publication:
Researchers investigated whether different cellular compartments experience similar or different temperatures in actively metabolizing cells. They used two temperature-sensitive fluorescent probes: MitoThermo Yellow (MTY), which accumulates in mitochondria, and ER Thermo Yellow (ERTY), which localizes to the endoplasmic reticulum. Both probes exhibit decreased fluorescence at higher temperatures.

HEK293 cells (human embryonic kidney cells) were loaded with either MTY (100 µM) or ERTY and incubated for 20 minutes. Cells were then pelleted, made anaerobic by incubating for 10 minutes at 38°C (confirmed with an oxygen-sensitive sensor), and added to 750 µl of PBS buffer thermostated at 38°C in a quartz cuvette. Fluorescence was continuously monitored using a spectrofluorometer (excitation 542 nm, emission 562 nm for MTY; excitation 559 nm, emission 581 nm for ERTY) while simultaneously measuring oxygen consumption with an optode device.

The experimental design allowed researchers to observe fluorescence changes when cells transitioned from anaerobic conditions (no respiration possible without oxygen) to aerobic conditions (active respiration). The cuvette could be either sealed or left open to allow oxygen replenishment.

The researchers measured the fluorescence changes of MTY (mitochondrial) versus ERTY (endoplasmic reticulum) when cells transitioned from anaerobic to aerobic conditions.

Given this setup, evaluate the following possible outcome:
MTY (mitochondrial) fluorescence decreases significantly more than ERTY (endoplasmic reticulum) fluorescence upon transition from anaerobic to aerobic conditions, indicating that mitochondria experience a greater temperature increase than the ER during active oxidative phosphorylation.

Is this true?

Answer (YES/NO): YES